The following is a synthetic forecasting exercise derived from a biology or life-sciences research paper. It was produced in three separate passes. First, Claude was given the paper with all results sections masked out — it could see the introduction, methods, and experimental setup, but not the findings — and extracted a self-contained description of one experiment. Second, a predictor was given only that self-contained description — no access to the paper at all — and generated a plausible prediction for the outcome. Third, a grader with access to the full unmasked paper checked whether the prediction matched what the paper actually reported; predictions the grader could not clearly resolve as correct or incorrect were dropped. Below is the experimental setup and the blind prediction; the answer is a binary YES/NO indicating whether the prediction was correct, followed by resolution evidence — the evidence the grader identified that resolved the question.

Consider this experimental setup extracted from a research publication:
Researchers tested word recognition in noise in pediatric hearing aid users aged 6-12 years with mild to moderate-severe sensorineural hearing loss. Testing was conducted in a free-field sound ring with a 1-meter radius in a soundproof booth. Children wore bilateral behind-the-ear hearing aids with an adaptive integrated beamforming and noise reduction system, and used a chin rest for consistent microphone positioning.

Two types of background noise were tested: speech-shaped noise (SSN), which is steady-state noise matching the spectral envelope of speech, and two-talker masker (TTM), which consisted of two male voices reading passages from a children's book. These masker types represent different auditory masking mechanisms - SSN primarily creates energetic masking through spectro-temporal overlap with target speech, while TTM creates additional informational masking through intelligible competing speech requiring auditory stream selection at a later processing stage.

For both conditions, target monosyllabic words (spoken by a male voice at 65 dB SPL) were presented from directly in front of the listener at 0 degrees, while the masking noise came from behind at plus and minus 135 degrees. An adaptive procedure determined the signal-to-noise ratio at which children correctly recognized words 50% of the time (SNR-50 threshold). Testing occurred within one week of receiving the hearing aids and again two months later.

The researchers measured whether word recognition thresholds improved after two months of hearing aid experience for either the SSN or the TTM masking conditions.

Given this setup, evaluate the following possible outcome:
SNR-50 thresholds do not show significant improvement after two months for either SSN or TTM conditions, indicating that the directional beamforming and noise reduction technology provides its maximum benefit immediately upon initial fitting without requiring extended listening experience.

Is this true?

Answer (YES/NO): YES